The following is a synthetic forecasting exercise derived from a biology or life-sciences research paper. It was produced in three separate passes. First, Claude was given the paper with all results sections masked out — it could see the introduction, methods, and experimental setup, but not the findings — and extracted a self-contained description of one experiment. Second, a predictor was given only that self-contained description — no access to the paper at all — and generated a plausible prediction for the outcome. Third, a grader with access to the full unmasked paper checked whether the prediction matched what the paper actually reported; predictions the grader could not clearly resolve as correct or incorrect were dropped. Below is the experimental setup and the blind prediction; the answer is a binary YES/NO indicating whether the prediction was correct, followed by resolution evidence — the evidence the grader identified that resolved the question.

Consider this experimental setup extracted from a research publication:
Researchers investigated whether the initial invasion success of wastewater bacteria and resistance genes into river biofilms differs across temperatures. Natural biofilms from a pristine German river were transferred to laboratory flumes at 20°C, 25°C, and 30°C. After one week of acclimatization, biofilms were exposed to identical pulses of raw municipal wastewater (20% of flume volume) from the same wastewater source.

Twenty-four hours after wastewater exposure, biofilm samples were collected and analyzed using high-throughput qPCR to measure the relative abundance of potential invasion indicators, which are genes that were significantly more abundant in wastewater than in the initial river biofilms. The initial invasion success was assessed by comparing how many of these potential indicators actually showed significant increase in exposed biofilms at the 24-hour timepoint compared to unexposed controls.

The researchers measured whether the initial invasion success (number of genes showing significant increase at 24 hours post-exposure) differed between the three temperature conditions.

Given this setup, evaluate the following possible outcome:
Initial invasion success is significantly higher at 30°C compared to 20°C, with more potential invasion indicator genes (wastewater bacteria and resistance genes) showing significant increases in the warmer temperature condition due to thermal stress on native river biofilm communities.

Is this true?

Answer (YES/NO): NO